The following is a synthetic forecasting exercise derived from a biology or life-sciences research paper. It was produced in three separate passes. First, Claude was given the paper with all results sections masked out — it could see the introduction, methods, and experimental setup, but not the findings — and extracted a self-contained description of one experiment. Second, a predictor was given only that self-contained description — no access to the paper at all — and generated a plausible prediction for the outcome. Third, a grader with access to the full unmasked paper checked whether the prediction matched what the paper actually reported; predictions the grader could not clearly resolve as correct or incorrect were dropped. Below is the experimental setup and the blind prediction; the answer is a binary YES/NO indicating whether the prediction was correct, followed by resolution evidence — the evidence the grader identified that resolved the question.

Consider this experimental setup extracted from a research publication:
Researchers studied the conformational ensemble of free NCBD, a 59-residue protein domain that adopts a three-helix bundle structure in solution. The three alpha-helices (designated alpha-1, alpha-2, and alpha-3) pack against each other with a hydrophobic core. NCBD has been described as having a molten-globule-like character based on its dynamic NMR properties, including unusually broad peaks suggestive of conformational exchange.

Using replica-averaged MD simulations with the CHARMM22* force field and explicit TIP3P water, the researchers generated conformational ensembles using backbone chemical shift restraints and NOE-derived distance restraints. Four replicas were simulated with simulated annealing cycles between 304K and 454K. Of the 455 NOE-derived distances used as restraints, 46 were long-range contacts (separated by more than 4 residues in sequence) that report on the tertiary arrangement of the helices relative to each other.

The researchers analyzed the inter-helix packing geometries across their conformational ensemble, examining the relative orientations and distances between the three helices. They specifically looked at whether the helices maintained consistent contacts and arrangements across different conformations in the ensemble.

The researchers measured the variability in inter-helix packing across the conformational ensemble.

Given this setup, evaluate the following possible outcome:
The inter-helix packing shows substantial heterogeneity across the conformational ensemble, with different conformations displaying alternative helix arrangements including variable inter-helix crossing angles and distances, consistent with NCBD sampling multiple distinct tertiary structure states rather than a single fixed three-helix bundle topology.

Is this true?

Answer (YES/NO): NO